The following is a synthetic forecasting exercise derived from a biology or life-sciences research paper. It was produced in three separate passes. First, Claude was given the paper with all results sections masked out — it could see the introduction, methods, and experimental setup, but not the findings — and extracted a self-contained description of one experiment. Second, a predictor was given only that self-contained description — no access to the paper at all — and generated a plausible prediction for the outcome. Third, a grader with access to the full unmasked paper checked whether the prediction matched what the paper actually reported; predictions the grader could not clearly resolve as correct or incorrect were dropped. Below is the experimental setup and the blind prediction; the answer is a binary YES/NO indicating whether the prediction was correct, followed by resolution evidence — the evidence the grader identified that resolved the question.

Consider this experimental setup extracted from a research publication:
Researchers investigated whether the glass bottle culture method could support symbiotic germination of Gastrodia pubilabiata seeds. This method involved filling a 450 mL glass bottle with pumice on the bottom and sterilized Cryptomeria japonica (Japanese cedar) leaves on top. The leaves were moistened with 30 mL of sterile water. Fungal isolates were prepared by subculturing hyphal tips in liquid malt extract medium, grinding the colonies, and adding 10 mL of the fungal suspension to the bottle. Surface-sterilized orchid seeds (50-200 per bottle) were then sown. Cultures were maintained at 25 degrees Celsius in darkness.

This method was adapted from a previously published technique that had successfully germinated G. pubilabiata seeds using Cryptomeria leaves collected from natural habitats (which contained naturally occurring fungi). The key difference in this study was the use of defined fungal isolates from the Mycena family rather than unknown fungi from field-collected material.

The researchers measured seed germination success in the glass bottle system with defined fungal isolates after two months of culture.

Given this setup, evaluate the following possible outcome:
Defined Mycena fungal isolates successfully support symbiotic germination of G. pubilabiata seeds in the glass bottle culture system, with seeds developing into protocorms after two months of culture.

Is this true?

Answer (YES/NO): YES